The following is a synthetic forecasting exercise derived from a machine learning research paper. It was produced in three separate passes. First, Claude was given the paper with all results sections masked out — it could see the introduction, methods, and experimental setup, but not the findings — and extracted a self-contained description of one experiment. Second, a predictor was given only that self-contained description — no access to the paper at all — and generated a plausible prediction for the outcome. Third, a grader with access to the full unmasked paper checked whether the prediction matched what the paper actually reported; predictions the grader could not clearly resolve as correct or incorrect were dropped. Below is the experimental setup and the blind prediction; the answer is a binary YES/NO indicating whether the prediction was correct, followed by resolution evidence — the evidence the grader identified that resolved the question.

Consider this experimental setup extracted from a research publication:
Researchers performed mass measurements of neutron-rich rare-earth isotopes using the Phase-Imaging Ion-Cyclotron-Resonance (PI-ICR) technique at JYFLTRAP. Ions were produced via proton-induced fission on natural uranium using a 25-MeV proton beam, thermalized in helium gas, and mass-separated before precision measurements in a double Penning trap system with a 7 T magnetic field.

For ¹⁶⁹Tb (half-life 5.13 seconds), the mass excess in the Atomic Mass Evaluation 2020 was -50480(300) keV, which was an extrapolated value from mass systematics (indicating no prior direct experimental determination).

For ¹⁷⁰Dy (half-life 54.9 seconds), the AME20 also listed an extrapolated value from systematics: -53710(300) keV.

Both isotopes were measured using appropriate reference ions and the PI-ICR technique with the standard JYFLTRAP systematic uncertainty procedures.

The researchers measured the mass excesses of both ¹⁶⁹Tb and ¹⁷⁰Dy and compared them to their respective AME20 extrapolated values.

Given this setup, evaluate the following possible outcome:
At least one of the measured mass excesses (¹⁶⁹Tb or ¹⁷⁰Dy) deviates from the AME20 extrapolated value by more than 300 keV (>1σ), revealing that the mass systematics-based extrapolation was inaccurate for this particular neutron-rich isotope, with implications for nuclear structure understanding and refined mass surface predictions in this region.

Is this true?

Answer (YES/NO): NO